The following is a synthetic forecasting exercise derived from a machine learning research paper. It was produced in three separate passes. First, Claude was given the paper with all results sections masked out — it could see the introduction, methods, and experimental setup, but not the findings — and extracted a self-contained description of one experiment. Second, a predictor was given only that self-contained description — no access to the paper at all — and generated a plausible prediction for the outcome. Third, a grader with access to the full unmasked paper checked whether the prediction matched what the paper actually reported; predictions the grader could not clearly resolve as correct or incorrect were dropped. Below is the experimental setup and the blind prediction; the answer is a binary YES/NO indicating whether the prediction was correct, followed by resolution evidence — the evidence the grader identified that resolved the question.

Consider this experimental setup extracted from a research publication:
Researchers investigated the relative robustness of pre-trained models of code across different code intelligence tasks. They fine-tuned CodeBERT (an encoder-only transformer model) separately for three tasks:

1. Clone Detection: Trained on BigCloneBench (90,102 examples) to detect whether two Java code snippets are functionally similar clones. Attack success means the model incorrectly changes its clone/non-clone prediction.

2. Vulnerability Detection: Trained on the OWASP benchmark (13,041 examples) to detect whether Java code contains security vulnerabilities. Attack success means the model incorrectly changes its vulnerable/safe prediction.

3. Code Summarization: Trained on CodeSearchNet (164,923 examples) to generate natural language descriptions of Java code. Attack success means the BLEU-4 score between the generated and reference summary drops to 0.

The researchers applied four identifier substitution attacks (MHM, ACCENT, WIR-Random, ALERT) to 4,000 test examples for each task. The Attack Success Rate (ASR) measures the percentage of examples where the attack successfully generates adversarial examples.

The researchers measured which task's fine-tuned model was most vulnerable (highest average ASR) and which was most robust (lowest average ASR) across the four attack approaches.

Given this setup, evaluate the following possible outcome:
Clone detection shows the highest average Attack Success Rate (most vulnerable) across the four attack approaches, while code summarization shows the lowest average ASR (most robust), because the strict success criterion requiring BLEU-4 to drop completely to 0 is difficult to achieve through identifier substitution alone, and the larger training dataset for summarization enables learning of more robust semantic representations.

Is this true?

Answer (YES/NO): NO